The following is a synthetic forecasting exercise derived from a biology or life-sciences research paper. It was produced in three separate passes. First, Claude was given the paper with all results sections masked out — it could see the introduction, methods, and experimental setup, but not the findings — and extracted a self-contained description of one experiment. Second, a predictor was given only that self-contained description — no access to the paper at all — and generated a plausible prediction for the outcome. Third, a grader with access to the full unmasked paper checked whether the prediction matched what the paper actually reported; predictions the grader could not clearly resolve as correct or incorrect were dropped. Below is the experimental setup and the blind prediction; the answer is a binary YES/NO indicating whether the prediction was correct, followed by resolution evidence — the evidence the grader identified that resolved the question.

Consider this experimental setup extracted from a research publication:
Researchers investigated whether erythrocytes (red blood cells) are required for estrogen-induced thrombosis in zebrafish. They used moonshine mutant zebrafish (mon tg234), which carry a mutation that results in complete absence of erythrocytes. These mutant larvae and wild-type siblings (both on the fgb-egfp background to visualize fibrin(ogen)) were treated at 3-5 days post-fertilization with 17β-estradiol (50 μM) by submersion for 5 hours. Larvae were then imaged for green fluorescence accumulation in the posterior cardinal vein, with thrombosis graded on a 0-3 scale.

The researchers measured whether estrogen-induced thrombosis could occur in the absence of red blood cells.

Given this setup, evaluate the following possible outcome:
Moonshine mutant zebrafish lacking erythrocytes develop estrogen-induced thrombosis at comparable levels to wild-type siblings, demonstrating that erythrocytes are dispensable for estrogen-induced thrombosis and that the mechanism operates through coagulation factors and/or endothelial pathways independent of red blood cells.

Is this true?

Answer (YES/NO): NO